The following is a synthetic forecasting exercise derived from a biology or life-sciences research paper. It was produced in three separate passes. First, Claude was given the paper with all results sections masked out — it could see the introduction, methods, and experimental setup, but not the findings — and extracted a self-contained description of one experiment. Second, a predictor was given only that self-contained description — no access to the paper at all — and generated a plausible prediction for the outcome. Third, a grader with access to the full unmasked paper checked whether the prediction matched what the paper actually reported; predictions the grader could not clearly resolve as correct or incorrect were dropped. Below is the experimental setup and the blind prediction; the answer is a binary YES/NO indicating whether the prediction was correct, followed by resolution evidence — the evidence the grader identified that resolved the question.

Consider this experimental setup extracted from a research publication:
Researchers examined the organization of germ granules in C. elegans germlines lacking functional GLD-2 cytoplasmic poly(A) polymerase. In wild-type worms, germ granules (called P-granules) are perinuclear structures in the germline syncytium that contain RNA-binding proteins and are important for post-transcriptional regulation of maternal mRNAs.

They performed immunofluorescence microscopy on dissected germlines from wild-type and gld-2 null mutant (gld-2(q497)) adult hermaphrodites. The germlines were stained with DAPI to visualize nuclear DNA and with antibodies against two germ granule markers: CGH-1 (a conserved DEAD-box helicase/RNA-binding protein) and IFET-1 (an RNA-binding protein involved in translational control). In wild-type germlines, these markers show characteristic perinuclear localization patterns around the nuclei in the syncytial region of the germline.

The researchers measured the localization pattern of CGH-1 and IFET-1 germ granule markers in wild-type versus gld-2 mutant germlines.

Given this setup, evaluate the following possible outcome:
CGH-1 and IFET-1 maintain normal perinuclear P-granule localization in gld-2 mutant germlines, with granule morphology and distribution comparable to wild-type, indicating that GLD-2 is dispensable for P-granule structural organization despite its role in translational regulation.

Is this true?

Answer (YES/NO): NO